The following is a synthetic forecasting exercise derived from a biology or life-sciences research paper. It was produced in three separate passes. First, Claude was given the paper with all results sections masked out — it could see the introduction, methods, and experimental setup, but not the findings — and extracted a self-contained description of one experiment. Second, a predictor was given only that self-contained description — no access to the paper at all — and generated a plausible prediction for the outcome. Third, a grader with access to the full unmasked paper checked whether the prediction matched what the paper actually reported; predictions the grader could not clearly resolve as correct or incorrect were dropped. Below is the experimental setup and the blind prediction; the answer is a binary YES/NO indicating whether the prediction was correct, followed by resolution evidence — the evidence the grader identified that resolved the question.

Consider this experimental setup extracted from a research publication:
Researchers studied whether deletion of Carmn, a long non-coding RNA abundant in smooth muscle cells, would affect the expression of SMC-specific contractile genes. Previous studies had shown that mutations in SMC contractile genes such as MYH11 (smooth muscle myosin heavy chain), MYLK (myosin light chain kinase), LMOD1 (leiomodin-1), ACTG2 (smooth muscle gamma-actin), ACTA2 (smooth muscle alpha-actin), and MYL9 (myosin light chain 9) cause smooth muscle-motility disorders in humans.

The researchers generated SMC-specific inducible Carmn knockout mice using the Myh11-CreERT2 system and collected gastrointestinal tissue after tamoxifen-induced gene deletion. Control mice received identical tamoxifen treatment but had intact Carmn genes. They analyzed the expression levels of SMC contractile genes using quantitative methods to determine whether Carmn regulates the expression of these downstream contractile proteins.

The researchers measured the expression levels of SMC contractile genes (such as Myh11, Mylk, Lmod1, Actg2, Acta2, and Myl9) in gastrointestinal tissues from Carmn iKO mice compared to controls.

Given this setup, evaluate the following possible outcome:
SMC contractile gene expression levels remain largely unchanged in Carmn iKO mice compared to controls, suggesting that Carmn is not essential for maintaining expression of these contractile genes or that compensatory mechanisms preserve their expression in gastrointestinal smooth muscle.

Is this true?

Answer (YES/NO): NO